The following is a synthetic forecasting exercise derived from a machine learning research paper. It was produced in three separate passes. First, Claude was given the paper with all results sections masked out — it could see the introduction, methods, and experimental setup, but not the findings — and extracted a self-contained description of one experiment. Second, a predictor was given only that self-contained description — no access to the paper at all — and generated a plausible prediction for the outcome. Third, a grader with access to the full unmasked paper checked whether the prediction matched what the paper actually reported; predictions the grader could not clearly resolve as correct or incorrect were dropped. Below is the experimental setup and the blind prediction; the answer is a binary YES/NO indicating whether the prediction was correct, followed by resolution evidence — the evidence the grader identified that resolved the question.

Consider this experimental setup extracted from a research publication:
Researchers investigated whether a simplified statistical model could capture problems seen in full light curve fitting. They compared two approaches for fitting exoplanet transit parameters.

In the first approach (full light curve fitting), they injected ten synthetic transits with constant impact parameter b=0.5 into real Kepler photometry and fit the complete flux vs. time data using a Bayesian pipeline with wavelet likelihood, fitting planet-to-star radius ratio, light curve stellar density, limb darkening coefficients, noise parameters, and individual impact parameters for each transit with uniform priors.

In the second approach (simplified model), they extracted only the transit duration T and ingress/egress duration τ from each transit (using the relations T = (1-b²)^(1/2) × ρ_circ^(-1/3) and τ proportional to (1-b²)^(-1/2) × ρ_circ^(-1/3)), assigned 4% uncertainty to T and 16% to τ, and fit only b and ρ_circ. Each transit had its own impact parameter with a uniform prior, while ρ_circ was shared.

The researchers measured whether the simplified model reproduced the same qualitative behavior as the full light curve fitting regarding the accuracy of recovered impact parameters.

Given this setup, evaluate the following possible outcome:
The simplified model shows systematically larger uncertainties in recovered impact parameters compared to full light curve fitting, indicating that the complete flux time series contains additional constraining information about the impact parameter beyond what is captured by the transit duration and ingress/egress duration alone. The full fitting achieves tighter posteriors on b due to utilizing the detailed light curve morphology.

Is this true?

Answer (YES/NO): NO